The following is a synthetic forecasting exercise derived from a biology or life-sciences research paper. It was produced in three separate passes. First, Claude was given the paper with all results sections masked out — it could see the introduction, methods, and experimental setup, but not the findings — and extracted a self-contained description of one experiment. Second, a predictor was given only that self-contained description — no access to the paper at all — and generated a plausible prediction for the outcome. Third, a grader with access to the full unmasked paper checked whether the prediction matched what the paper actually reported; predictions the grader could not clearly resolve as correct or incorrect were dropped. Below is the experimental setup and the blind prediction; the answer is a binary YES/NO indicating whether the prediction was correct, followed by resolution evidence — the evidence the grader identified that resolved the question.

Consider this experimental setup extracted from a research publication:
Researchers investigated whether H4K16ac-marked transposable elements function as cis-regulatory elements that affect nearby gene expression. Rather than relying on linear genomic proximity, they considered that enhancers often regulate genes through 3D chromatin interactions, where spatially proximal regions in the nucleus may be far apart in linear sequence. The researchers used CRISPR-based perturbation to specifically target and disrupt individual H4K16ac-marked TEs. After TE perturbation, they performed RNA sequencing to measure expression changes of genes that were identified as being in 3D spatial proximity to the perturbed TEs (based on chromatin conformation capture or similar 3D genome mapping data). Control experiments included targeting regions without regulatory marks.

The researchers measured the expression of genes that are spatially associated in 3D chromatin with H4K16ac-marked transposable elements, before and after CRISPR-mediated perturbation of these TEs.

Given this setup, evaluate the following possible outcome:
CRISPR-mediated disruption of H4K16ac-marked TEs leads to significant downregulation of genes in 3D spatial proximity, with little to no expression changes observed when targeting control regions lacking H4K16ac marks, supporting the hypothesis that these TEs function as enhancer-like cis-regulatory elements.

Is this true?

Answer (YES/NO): YES